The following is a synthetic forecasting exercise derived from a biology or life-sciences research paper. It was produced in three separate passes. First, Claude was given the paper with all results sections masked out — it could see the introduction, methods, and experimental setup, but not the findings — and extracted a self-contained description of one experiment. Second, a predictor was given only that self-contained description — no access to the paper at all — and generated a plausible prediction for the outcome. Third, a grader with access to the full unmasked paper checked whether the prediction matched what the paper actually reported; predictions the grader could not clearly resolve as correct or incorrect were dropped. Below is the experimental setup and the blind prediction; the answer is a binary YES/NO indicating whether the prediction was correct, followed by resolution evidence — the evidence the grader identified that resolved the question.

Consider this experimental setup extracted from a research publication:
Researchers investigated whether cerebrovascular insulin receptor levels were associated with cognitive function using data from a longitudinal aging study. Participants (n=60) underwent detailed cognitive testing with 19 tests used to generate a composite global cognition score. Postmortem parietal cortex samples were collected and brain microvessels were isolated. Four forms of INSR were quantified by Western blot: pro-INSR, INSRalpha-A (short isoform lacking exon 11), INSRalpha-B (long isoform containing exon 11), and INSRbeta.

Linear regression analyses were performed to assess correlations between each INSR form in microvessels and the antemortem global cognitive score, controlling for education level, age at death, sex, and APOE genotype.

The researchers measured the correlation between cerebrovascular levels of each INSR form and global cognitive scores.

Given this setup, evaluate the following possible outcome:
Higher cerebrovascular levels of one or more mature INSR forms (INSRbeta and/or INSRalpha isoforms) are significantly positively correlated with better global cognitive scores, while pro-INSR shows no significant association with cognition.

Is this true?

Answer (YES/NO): YES